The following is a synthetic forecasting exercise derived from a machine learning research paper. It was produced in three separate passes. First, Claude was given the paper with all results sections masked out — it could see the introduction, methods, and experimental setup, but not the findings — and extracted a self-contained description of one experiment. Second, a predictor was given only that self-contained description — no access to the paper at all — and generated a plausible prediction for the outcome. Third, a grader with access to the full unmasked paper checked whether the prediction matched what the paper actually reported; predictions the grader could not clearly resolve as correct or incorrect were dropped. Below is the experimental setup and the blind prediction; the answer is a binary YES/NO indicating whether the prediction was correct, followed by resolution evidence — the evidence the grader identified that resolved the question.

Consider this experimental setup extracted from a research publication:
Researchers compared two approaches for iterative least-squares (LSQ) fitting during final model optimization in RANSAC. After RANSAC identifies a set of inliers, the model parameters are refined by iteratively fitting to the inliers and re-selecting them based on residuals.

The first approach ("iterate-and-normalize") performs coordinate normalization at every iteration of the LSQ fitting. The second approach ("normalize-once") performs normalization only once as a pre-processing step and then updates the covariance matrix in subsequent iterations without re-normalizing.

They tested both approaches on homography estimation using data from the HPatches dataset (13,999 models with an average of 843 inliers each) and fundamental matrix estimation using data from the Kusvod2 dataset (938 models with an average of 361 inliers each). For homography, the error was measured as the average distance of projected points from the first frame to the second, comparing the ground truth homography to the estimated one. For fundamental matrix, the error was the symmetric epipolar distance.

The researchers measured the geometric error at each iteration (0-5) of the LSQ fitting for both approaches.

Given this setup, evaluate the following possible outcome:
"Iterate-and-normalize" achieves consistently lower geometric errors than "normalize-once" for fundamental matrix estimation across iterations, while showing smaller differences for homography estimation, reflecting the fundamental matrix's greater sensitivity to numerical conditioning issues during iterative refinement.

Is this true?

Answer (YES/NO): NO